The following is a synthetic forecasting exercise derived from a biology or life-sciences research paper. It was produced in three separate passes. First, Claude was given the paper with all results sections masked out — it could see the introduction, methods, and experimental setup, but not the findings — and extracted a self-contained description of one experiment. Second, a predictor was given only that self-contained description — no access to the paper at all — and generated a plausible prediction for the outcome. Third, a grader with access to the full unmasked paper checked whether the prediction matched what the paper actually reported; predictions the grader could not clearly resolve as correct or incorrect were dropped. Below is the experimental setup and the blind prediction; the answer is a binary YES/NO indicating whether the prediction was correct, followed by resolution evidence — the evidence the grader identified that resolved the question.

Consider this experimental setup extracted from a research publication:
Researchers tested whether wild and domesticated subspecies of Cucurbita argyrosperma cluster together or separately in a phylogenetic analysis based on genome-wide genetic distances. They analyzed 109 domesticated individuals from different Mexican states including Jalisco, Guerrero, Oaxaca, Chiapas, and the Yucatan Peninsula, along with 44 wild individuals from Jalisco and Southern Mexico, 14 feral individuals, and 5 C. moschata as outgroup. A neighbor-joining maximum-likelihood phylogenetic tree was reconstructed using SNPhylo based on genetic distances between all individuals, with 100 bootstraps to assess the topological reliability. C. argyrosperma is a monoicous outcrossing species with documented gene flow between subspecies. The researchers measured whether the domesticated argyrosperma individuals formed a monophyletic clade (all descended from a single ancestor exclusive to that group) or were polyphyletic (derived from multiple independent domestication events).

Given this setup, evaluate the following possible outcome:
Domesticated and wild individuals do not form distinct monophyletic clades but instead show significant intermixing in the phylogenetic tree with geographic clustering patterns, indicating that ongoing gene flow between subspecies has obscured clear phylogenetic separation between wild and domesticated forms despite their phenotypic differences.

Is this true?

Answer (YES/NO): NO